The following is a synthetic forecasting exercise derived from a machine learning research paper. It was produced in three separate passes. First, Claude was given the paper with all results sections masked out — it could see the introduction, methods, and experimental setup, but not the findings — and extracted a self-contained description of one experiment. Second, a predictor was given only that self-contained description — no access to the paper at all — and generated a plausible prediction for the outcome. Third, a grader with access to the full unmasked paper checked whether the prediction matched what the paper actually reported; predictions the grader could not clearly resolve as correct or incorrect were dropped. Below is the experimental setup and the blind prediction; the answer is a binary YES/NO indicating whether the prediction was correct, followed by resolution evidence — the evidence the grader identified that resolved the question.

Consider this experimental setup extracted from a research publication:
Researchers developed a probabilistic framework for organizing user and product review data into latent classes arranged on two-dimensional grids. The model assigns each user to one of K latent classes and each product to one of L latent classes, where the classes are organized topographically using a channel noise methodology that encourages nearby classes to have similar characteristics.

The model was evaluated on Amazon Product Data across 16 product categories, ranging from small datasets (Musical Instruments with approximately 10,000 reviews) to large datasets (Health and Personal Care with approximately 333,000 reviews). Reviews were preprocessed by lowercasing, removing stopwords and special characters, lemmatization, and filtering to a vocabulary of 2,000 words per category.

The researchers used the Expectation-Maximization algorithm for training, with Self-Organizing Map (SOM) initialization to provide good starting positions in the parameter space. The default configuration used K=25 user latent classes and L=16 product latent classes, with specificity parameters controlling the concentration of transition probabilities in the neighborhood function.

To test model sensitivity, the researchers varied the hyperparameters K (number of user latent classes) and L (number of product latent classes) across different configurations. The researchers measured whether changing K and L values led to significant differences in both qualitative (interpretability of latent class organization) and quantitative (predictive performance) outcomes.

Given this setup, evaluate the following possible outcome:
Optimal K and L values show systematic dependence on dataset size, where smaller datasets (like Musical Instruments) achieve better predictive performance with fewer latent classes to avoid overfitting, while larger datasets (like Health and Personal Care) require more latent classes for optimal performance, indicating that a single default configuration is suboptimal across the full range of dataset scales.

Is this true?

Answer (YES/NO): NO